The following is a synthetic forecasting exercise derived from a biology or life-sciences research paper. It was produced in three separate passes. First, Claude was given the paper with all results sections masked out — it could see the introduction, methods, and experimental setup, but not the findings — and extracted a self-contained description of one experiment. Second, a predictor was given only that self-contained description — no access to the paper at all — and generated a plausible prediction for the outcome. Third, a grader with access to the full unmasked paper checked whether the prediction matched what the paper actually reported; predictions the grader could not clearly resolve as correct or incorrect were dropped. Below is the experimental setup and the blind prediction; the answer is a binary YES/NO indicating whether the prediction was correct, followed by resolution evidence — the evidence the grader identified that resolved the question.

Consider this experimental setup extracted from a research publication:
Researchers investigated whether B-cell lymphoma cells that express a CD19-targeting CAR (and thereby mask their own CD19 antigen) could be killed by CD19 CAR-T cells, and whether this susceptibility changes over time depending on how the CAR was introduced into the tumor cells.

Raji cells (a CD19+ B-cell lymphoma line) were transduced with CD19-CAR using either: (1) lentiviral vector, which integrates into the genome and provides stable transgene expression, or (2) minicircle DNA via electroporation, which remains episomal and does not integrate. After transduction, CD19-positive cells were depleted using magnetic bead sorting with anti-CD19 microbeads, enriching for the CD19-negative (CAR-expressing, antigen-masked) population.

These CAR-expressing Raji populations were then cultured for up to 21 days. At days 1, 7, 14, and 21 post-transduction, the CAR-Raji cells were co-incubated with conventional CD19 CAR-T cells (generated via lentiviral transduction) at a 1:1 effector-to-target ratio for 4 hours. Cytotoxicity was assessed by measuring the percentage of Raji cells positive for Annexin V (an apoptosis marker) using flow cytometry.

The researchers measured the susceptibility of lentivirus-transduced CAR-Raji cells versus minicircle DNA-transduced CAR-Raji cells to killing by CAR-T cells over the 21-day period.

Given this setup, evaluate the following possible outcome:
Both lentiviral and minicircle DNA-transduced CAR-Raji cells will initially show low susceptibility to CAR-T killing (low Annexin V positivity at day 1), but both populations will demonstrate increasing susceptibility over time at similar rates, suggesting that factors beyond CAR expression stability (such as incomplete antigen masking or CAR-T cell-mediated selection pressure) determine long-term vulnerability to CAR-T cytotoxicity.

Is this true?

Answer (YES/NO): NO